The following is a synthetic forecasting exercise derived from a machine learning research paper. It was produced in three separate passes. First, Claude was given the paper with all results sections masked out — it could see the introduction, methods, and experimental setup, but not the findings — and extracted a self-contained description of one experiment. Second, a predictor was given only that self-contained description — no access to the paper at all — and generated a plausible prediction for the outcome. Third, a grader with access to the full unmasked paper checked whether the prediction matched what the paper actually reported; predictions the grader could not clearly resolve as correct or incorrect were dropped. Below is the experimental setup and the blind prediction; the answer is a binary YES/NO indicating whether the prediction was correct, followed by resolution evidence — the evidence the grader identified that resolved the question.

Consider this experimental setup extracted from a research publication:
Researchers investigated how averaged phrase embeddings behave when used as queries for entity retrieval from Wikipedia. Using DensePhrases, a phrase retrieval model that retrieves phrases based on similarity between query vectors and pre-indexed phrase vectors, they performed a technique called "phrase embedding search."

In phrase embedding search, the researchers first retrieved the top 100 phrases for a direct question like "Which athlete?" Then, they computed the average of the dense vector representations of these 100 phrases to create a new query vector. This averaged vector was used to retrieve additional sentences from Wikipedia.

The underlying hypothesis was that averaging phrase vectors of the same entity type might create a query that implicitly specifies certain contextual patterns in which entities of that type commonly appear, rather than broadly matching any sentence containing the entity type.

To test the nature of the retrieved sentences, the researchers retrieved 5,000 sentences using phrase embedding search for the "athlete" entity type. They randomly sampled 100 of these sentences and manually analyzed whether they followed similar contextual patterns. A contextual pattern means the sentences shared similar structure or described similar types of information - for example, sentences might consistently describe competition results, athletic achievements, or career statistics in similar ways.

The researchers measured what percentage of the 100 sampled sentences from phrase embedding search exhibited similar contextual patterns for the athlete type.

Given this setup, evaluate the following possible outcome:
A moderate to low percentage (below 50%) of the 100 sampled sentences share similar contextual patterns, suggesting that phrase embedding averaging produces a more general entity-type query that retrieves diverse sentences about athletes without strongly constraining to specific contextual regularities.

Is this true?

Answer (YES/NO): NO